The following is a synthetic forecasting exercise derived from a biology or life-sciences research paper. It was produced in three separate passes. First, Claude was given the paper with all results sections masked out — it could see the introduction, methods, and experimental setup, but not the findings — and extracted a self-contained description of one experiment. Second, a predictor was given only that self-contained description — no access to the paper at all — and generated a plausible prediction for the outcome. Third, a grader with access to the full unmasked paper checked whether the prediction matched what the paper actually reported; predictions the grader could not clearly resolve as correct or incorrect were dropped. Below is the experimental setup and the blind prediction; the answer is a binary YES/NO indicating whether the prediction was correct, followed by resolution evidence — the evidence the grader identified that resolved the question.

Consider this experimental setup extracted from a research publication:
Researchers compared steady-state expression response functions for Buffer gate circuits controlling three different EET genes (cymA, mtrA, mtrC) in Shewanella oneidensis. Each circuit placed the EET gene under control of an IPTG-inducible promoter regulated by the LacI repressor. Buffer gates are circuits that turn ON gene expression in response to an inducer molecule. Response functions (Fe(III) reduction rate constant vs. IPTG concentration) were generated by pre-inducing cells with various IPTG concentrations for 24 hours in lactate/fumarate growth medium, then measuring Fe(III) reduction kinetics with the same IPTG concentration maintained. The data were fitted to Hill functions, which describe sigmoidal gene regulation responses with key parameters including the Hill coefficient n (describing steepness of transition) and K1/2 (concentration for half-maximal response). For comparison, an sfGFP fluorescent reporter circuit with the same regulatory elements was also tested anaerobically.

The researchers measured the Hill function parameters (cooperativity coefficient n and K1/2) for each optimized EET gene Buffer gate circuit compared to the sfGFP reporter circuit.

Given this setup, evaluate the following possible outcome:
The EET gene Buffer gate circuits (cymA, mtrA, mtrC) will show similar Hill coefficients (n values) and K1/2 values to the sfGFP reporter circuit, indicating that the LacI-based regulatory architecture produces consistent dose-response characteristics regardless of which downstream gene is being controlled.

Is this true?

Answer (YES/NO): NO